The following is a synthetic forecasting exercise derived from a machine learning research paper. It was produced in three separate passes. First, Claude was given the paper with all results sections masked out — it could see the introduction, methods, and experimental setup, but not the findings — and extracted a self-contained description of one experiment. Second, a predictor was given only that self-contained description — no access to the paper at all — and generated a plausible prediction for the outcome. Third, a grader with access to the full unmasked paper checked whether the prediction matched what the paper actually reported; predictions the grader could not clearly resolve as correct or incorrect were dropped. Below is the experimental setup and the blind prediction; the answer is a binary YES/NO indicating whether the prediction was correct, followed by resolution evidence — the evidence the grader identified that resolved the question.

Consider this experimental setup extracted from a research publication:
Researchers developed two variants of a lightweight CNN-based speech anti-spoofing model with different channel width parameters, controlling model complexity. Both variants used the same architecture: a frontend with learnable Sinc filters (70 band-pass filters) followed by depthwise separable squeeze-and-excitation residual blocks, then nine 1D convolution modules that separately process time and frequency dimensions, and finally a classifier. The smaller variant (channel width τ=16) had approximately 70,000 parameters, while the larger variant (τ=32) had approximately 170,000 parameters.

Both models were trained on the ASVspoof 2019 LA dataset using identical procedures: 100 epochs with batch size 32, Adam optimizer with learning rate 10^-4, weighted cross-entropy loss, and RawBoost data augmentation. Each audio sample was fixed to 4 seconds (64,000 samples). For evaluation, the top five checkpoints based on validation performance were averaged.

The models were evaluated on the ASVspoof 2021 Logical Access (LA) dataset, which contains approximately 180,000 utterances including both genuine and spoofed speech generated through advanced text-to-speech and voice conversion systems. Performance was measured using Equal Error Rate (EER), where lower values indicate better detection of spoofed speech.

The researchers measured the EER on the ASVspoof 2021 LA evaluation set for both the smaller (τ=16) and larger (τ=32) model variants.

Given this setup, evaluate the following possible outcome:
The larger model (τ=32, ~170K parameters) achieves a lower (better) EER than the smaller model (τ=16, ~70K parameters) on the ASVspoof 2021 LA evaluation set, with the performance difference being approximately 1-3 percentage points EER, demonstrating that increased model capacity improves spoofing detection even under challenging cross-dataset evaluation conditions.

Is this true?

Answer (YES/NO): NO